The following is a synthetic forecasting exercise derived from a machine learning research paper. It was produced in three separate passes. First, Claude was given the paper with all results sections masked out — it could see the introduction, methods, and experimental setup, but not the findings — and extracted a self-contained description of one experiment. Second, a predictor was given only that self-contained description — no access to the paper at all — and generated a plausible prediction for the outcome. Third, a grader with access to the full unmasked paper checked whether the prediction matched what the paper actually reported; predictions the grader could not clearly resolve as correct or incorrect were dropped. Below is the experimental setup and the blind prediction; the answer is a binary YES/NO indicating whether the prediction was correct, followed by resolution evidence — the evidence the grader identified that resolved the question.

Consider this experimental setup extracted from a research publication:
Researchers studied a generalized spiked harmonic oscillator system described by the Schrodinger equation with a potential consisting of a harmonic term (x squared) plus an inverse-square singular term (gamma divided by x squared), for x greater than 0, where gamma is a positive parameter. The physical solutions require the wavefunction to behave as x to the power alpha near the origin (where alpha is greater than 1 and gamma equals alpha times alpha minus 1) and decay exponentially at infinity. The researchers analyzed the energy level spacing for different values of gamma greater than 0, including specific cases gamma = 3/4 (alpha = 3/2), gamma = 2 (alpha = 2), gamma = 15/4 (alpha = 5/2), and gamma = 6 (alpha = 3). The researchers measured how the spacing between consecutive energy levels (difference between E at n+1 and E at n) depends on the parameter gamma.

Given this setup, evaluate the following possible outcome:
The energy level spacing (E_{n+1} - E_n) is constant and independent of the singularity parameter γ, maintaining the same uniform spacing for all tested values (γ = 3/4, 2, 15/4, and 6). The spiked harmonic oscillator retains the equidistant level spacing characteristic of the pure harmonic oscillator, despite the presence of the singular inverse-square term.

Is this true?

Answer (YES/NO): YES